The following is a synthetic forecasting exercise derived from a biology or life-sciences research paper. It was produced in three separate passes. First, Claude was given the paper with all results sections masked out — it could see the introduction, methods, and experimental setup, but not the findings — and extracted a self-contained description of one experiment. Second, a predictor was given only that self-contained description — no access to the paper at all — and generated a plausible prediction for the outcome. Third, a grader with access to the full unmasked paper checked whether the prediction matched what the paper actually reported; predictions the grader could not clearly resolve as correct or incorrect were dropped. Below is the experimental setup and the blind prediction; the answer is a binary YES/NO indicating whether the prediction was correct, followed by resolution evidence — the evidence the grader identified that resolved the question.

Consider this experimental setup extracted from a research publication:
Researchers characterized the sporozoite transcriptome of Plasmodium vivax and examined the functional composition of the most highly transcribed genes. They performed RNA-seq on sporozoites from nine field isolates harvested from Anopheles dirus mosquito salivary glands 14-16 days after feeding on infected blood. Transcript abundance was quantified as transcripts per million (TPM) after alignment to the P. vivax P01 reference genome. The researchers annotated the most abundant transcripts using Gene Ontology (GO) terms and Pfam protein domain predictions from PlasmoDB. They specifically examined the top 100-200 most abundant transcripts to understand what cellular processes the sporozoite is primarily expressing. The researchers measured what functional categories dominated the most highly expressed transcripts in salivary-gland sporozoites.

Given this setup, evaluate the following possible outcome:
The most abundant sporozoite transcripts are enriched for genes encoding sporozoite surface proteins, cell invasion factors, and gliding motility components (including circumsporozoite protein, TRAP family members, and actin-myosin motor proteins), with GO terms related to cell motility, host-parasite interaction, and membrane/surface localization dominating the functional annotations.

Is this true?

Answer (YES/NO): NO